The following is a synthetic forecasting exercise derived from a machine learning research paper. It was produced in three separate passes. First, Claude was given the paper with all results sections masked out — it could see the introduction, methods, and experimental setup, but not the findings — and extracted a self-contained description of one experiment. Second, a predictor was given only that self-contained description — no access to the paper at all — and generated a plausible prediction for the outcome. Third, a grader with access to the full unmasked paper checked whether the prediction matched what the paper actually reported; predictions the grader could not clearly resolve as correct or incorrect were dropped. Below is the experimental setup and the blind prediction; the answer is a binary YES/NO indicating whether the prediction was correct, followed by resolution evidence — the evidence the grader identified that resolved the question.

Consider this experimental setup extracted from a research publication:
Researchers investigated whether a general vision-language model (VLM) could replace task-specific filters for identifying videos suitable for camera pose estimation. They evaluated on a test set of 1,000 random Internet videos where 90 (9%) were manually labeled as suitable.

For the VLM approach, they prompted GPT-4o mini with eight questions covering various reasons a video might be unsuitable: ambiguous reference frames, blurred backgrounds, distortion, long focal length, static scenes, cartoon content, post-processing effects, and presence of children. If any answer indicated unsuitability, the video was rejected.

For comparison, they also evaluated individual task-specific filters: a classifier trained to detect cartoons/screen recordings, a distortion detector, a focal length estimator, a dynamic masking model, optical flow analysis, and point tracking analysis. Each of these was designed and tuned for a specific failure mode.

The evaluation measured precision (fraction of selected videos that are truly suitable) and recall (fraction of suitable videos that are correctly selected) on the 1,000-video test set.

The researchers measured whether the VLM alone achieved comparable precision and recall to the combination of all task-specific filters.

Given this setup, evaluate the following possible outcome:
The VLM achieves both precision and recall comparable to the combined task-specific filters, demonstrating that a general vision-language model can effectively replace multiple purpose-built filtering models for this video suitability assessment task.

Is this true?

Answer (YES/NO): NO